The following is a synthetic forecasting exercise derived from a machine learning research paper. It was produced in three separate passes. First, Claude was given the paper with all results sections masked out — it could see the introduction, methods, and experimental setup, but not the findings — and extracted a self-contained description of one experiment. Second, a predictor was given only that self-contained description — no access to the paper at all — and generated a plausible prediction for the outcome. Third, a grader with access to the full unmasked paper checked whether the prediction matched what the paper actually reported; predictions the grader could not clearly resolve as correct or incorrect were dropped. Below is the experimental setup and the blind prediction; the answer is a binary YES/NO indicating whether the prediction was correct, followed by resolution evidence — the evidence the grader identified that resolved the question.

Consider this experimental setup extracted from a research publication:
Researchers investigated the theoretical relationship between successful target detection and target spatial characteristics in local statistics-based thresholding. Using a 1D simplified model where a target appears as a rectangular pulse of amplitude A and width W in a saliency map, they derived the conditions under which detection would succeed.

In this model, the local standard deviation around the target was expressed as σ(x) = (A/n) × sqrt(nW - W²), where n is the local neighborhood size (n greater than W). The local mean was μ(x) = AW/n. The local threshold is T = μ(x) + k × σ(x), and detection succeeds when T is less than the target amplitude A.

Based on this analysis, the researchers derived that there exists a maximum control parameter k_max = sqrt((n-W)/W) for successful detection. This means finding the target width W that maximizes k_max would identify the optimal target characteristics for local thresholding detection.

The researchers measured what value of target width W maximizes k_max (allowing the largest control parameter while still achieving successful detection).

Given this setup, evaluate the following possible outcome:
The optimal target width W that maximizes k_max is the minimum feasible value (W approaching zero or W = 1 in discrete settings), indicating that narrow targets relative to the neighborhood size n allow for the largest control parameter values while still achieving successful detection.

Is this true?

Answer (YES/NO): YES